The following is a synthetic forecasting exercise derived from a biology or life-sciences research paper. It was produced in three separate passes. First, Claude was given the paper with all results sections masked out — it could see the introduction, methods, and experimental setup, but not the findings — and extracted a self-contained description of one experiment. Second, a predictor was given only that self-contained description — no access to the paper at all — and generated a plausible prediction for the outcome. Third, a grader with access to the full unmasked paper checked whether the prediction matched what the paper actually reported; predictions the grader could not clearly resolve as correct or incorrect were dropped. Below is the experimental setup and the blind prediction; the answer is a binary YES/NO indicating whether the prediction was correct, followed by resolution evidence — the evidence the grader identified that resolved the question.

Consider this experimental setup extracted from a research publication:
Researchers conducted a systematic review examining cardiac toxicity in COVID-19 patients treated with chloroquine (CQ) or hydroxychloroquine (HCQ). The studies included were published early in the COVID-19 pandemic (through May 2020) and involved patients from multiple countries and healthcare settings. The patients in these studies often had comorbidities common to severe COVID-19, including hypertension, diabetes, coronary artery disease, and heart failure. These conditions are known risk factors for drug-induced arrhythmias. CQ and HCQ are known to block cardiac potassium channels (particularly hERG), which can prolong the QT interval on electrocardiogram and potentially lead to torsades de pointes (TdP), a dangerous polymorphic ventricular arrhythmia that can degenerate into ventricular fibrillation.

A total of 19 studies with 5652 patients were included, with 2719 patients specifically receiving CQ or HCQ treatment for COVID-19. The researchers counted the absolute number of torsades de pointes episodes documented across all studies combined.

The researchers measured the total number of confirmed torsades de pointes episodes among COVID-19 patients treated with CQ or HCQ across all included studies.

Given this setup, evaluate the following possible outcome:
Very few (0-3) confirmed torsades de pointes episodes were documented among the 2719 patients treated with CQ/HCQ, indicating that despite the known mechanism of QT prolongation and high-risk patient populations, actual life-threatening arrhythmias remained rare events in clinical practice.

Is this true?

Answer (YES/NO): YES